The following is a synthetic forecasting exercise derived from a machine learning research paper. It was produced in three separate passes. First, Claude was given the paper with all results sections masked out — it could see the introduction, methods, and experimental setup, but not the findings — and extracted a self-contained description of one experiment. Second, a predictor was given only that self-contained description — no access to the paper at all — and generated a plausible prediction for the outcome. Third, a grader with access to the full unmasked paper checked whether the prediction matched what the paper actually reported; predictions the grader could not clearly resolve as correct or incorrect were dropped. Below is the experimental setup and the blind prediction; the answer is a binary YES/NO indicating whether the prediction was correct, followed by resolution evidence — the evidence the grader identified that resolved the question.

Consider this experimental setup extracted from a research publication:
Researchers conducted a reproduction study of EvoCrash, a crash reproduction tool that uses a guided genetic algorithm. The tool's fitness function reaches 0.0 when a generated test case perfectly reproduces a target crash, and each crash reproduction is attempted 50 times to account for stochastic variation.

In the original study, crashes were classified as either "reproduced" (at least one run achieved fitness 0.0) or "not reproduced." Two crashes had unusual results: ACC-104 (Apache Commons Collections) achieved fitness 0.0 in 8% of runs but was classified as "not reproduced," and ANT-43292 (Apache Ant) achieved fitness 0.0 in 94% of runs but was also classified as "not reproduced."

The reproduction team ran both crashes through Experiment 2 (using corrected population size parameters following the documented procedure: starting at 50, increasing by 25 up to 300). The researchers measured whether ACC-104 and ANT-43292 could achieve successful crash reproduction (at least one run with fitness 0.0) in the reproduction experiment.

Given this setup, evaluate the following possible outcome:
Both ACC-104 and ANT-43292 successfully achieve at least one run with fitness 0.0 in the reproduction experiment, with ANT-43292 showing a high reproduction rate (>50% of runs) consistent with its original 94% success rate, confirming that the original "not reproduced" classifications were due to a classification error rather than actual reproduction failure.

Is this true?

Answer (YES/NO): YES